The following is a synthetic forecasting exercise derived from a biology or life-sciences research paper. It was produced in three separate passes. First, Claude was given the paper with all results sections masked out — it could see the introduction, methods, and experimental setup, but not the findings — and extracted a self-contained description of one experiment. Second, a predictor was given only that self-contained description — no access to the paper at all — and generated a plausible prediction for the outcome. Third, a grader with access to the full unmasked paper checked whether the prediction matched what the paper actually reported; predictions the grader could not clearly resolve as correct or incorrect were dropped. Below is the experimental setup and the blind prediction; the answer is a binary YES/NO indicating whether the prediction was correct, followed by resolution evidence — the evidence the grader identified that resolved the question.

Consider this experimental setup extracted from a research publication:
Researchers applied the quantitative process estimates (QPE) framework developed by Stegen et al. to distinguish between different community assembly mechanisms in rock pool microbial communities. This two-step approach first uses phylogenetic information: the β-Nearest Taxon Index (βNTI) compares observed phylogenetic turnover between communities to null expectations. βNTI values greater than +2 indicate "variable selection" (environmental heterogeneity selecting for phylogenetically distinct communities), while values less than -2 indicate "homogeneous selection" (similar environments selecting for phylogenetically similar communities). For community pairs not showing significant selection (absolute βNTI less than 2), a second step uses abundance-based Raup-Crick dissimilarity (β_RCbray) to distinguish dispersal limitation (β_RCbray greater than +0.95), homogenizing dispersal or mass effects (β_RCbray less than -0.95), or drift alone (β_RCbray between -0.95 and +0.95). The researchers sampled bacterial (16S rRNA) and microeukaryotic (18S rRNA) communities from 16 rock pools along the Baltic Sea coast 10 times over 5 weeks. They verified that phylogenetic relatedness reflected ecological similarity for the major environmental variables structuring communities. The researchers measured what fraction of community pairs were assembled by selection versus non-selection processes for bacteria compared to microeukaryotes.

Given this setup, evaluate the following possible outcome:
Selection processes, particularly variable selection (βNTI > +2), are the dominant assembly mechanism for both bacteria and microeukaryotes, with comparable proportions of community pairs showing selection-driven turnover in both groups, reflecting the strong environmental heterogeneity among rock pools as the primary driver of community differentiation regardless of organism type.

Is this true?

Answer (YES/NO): NO